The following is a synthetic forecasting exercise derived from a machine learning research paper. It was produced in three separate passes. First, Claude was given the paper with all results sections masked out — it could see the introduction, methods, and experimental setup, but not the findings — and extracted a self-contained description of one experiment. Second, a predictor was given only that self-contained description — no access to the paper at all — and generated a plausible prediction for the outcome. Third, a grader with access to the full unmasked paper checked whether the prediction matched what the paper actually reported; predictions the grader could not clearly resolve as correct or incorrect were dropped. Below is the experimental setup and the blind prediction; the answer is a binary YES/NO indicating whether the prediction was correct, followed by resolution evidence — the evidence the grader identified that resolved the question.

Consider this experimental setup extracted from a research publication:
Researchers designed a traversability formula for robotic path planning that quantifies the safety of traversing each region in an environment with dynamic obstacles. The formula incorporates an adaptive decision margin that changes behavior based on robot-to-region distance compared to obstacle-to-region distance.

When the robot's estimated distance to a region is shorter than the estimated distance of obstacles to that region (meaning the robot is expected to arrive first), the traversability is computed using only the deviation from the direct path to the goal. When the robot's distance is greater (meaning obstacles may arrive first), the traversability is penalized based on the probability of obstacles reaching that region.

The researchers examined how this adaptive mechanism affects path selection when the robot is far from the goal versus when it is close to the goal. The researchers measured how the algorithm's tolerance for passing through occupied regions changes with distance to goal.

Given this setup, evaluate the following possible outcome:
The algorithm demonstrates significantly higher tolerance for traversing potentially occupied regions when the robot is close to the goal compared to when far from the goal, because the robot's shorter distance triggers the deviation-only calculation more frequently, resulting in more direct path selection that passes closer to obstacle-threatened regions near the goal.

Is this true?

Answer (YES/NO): YES